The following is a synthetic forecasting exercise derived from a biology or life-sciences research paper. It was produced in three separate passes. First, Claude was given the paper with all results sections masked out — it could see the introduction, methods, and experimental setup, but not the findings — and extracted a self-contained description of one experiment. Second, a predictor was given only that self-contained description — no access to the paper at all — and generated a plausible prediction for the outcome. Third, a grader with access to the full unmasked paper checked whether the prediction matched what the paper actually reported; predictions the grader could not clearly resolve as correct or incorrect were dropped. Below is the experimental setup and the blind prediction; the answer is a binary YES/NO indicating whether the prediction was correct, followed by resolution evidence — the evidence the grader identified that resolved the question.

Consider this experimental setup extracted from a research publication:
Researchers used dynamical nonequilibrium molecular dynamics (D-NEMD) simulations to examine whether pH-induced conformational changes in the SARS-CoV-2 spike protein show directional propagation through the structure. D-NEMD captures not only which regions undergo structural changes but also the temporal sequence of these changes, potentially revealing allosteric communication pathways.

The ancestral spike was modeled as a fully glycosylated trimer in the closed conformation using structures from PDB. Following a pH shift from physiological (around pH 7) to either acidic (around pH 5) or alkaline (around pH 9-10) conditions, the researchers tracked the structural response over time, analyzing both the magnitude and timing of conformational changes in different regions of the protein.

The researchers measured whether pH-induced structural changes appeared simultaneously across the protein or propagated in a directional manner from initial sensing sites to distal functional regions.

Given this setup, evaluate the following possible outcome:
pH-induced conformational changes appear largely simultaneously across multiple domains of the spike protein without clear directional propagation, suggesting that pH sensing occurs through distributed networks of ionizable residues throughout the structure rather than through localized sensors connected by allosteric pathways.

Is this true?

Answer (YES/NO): NO